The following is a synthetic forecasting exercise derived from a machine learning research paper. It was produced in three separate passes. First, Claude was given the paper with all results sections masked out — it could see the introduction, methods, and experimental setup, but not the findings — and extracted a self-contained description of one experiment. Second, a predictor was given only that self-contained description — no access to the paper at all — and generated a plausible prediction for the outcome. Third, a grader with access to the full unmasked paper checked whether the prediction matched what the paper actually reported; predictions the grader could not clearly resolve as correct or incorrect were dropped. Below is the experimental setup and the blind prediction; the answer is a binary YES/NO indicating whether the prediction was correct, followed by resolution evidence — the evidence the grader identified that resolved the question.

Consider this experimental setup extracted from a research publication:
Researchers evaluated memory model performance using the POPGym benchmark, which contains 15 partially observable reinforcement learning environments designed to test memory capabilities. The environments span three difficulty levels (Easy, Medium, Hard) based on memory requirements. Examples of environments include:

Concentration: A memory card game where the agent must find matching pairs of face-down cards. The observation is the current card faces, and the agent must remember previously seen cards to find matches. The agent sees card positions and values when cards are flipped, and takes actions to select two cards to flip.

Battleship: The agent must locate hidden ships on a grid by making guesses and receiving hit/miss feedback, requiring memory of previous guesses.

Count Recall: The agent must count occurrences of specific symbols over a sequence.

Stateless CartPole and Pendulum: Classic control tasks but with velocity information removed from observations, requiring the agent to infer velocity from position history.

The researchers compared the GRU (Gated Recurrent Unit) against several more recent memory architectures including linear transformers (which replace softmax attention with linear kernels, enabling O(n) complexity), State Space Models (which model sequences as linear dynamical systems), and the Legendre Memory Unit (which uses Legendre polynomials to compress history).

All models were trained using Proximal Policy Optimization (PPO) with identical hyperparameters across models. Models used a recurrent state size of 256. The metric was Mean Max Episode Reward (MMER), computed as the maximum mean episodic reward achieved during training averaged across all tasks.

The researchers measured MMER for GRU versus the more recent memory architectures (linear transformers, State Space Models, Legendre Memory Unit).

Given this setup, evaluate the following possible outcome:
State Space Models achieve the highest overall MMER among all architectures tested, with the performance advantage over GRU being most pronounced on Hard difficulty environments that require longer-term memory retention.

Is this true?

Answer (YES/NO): NO